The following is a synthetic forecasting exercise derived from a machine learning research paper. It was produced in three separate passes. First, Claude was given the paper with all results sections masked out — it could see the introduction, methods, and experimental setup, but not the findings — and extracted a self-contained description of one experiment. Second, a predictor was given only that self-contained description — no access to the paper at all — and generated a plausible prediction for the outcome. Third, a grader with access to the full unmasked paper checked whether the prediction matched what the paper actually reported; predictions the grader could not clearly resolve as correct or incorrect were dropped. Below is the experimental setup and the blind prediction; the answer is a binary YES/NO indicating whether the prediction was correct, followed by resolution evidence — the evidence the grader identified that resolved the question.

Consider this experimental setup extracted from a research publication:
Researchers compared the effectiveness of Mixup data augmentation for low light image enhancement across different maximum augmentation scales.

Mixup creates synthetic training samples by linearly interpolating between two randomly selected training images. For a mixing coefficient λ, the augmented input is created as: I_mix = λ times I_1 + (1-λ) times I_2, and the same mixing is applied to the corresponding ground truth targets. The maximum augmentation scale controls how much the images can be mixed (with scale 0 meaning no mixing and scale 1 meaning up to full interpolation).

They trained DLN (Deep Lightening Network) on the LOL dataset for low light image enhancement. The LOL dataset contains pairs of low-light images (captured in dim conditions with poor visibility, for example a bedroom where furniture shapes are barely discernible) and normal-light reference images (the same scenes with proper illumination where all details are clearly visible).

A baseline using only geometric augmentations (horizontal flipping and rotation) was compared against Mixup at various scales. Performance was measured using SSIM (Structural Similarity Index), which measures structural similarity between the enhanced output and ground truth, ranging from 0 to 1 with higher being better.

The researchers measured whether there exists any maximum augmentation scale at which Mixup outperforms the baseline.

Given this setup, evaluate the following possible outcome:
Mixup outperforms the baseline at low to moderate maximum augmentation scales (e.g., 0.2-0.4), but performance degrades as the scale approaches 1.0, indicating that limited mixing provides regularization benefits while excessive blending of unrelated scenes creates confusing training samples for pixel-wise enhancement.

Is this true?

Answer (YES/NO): NO